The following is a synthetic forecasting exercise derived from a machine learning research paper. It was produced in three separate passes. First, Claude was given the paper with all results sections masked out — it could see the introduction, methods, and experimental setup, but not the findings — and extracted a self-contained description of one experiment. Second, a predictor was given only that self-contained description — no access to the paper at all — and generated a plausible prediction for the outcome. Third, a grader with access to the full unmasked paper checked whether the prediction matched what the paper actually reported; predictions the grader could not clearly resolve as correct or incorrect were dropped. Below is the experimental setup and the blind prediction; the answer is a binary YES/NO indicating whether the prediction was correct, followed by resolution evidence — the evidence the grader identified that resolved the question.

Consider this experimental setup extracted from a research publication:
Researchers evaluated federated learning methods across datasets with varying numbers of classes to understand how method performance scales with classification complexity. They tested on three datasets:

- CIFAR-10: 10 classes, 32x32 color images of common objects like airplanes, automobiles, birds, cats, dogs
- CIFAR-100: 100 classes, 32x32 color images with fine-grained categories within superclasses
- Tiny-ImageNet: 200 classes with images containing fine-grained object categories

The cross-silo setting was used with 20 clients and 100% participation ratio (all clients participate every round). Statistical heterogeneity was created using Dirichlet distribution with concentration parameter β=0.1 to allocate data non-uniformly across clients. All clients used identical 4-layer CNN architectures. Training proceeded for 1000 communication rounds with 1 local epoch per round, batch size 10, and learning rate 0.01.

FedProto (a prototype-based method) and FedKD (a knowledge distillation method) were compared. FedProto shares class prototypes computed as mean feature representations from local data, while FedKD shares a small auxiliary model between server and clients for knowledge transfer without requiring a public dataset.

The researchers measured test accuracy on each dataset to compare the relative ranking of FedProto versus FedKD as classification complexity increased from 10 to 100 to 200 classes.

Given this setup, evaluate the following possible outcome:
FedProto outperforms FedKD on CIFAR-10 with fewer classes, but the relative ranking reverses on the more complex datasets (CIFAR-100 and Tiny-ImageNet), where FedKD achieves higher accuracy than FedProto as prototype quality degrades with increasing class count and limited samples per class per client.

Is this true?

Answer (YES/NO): NO